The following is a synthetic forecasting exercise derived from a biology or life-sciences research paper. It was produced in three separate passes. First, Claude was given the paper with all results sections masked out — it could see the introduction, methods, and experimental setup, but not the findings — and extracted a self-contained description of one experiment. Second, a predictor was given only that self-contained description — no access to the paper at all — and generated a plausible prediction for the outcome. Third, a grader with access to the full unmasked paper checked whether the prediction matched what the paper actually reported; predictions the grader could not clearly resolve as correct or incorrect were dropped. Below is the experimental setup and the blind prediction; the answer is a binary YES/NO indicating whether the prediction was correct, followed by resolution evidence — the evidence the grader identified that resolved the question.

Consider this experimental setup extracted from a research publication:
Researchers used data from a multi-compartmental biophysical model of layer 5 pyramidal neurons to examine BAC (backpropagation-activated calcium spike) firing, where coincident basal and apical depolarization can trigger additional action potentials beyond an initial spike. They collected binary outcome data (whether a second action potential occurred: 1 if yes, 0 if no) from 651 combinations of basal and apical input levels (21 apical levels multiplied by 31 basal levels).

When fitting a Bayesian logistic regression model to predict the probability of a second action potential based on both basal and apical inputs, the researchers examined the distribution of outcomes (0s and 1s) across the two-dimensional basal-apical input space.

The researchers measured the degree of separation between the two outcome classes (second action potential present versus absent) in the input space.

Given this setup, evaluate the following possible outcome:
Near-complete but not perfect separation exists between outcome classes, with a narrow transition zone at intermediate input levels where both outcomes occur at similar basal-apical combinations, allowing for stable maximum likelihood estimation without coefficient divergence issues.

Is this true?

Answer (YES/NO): NO